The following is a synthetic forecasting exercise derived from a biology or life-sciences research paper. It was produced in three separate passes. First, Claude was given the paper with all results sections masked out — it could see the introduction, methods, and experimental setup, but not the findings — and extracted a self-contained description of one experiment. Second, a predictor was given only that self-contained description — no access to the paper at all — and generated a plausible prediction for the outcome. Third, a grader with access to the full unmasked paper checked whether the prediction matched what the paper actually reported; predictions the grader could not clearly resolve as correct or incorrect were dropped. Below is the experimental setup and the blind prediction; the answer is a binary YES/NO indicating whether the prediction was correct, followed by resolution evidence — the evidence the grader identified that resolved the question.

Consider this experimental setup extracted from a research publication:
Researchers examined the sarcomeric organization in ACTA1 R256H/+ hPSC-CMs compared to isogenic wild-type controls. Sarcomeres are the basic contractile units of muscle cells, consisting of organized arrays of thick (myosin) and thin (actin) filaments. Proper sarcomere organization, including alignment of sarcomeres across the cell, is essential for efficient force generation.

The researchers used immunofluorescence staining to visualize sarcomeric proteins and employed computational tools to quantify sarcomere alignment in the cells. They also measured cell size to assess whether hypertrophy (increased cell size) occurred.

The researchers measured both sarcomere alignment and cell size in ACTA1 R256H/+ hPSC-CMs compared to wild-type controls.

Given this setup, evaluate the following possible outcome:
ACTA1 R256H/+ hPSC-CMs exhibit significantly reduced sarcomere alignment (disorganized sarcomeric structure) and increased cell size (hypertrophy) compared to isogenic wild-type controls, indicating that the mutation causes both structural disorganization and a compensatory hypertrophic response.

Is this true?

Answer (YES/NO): NO